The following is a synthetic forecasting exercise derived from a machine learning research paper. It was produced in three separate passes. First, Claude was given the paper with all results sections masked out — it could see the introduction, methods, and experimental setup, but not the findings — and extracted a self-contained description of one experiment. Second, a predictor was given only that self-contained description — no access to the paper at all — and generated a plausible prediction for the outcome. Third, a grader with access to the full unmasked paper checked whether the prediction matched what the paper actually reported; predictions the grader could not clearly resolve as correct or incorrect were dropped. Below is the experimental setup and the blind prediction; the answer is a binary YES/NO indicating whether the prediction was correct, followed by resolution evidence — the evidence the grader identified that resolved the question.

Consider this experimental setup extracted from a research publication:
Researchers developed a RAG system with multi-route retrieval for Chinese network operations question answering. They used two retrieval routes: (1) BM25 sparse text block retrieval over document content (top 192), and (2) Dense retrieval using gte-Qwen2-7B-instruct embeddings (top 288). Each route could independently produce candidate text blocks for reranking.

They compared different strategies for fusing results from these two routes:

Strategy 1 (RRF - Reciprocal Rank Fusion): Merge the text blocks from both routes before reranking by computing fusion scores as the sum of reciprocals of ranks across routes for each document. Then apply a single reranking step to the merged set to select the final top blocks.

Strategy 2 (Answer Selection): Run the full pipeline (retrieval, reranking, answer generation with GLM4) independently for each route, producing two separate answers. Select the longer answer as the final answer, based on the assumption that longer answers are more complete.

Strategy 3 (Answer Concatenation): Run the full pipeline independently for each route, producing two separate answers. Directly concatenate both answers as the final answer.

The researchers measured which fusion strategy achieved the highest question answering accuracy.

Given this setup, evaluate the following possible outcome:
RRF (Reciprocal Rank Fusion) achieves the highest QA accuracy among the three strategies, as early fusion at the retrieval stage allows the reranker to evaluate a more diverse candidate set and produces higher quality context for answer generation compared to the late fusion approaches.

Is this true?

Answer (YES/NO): NO